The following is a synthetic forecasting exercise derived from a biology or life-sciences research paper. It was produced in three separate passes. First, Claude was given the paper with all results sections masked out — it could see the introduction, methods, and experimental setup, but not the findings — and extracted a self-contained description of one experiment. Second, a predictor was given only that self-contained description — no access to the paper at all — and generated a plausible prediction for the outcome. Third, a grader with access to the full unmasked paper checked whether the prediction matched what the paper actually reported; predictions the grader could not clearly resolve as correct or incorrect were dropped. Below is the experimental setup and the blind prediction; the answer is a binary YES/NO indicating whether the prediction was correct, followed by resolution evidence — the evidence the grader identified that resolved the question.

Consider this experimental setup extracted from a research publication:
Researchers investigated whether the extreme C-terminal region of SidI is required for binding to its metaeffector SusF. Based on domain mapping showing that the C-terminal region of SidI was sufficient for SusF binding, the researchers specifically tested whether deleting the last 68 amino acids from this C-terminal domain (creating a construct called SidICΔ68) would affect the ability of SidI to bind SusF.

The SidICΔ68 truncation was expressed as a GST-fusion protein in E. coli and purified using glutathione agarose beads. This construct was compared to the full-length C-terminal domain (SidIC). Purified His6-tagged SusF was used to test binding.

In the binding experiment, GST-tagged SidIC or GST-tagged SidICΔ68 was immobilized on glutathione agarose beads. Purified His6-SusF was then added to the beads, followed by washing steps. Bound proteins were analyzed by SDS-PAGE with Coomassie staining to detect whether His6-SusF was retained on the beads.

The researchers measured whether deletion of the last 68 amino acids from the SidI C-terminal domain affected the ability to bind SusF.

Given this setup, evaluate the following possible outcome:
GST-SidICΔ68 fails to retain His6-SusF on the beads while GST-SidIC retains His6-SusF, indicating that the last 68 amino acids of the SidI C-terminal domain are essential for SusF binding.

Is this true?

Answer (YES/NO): YES